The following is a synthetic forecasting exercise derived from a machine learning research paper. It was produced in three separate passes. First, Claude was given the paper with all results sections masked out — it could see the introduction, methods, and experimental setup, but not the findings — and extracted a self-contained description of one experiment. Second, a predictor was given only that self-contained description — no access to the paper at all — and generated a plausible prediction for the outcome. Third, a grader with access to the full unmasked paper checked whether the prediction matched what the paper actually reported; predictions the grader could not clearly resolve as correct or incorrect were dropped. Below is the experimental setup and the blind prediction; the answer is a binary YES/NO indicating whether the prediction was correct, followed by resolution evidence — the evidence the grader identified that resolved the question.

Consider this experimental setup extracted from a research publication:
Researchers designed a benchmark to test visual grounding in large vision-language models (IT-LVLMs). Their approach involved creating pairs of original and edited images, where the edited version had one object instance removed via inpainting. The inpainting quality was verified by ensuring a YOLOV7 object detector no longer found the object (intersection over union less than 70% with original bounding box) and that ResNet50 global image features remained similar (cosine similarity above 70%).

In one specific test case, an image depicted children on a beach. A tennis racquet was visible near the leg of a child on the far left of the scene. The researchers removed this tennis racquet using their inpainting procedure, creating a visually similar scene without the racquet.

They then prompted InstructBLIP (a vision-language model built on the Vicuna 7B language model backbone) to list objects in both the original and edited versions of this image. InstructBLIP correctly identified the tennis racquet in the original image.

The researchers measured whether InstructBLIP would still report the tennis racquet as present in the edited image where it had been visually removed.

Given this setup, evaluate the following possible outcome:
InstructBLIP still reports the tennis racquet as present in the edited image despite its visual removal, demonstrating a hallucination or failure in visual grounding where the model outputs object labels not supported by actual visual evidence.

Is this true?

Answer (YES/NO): YES